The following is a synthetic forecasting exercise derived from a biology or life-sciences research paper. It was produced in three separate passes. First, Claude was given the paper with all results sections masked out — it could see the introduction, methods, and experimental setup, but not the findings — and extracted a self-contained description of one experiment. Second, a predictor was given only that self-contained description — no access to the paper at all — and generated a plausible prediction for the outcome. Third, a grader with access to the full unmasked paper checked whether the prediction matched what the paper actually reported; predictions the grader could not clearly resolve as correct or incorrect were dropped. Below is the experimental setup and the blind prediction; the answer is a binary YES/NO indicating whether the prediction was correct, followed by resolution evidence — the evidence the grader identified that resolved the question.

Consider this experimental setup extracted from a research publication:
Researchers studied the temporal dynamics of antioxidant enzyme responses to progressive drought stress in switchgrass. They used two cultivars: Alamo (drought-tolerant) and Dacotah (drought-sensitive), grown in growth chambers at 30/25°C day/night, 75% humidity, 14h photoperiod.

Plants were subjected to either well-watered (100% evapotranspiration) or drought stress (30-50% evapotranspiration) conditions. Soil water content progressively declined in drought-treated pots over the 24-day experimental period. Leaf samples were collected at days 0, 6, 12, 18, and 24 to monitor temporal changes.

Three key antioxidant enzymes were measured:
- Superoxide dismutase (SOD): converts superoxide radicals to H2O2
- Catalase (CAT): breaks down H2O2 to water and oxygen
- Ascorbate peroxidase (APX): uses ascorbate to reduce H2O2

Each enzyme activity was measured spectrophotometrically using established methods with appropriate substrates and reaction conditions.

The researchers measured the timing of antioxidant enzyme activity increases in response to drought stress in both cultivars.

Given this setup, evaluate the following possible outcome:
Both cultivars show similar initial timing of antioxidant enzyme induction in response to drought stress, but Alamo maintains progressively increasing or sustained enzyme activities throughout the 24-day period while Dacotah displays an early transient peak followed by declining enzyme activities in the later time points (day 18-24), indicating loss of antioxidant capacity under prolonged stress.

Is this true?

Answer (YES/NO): NO